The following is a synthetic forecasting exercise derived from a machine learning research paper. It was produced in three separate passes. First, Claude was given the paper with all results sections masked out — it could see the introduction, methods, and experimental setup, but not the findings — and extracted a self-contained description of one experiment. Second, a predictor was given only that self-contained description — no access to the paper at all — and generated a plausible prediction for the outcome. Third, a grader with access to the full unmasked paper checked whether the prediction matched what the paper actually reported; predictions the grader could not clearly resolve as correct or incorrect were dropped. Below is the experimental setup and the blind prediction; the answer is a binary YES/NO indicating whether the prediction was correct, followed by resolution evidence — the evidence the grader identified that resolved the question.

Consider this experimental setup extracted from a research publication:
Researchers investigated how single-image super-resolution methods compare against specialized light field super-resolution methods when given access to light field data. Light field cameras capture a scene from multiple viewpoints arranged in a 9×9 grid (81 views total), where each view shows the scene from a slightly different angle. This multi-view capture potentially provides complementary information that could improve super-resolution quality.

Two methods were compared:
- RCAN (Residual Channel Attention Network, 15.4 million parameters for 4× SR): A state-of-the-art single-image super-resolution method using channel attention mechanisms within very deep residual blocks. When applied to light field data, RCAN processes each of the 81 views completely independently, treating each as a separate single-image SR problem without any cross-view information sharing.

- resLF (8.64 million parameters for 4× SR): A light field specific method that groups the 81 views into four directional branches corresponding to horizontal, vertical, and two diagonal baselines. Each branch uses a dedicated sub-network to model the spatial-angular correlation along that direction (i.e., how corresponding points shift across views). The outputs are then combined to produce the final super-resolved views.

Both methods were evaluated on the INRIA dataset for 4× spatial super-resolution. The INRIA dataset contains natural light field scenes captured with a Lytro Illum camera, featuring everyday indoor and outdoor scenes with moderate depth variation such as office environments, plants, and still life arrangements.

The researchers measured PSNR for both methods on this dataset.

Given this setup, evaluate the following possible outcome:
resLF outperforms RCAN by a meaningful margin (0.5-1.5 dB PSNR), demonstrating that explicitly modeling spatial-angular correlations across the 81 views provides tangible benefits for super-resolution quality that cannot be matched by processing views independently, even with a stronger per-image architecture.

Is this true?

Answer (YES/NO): YES